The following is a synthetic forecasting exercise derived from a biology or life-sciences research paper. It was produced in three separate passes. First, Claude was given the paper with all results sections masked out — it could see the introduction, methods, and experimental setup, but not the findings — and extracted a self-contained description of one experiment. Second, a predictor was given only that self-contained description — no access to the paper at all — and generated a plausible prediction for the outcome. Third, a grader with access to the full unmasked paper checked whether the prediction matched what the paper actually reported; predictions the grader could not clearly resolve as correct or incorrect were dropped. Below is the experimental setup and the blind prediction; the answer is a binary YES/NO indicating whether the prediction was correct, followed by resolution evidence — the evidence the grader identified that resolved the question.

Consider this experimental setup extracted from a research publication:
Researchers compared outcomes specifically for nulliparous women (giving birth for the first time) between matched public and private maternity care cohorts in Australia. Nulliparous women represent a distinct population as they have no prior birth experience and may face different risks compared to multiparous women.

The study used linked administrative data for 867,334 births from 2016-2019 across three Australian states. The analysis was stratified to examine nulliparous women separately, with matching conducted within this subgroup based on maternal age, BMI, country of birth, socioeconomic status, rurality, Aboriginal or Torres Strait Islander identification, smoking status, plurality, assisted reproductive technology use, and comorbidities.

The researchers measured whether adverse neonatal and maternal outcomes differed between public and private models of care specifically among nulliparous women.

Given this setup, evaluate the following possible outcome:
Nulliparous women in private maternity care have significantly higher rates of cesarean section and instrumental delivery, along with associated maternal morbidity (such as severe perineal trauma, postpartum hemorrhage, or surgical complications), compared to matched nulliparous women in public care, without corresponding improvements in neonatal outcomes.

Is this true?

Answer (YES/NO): NO